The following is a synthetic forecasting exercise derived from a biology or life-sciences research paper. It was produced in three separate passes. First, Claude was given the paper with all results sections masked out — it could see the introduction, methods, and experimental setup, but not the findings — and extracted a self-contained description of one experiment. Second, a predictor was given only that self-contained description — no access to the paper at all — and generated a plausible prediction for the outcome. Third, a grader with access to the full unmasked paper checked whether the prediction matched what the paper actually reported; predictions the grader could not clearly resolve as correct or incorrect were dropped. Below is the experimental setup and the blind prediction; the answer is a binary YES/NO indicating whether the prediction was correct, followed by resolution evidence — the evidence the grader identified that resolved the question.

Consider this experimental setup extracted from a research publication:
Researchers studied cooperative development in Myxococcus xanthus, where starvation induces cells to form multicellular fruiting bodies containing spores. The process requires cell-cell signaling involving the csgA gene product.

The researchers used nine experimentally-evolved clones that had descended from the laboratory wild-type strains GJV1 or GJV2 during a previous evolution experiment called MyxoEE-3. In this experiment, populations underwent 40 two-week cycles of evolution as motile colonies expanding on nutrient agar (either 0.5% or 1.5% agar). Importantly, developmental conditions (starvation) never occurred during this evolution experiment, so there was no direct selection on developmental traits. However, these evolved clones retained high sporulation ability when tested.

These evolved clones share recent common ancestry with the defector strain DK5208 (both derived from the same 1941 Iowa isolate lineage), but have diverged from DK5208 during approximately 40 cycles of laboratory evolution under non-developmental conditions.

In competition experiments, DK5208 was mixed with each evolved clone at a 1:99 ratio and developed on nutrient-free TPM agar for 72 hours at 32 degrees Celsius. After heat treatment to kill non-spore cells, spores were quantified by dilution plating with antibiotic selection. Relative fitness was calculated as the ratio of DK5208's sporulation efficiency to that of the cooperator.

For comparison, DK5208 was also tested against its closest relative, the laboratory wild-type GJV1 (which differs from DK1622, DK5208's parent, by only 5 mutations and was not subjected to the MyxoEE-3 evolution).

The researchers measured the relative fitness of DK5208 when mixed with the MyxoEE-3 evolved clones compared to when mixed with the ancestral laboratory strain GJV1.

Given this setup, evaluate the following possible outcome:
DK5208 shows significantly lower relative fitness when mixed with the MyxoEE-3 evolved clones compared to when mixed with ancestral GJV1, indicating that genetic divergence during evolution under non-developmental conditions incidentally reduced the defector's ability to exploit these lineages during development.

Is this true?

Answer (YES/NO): YES